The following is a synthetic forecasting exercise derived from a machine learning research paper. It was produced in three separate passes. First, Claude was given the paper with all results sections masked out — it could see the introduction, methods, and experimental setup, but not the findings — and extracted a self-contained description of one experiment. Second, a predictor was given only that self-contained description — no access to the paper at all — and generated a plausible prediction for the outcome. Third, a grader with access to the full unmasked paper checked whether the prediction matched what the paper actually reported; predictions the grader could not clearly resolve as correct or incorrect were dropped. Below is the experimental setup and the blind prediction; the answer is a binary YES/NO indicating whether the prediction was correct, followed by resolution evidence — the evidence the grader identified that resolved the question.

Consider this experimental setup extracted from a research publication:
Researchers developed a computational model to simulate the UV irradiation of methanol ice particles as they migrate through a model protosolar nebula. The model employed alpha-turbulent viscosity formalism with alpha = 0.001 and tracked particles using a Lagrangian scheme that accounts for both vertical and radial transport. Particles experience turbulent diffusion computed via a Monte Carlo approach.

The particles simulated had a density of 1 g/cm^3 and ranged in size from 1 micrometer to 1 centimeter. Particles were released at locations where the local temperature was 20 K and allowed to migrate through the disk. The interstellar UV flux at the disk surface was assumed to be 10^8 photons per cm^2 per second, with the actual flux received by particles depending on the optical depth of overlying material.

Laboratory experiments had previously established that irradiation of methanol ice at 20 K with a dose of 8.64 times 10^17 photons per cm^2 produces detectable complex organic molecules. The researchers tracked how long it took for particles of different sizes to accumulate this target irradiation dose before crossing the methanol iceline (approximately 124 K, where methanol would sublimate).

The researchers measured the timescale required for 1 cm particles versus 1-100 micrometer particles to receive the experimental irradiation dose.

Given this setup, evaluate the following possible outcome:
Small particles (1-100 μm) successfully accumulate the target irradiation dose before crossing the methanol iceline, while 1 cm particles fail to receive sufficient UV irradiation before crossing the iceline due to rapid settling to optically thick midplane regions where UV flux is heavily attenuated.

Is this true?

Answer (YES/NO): NO